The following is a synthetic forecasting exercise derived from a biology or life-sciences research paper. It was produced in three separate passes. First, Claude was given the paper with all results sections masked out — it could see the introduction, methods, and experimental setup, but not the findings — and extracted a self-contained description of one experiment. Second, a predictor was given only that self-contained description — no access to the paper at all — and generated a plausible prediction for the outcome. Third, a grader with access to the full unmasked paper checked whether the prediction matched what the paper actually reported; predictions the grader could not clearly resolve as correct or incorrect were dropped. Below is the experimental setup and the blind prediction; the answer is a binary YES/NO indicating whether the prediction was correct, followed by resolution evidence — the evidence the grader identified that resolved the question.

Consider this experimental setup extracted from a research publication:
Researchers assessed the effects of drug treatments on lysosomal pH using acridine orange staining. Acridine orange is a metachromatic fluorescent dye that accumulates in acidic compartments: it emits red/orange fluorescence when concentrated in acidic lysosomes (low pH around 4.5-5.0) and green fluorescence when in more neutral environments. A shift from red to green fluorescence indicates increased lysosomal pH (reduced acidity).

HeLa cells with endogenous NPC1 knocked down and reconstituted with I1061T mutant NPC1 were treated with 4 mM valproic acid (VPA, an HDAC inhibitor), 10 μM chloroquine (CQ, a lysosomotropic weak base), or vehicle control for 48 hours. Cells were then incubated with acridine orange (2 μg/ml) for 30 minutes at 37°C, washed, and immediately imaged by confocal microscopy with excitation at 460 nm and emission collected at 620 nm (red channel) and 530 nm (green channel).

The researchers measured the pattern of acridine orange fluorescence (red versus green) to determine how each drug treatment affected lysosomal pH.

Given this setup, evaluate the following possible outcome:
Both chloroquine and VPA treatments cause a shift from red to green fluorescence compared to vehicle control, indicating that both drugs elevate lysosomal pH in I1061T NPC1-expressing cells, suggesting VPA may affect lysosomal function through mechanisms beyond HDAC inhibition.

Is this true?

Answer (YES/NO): NO